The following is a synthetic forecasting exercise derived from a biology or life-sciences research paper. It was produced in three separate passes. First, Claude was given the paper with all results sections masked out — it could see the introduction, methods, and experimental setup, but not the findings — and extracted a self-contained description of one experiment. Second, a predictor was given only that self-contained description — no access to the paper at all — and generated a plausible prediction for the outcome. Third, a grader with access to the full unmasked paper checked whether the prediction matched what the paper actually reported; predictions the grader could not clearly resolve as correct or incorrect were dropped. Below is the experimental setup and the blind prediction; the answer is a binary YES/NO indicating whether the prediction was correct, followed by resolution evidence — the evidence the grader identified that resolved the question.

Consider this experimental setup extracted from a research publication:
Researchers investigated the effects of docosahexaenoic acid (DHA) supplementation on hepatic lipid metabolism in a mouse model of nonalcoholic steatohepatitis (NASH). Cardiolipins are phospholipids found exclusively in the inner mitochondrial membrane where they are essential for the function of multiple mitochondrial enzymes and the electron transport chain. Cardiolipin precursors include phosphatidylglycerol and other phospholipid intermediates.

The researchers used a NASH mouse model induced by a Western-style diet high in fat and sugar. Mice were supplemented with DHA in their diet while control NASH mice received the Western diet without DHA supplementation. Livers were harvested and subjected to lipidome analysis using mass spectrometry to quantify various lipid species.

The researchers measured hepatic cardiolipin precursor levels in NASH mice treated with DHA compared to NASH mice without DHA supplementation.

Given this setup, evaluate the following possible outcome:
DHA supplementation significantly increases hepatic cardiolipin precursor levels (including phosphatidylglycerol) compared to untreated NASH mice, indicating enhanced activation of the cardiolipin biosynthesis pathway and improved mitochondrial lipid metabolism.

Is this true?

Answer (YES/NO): YES